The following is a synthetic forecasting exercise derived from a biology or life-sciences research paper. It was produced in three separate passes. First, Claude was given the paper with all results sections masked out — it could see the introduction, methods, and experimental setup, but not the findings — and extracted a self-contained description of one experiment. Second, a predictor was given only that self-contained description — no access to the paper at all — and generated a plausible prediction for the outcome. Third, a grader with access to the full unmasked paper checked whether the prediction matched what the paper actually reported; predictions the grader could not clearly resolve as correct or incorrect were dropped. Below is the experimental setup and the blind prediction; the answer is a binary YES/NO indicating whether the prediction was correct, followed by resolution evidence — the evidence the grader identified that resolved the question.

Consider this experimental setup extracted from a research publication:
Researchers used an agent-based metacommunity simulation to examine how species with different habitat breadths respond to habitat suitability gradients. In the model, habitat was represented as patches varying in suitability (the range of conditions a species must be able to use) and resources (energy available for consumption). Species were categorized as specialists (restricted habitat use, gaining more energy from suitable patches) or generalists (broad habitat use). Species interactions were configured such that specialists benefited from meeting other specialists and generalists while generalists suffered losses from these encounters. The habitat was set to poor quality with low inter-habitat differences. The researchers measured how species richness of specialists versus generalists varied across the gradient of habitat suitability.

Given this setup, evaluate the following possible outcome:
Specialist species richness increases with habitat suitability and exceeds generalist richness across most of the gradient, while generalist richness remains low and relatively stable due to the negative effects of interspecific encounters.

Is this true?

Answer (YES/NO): NO